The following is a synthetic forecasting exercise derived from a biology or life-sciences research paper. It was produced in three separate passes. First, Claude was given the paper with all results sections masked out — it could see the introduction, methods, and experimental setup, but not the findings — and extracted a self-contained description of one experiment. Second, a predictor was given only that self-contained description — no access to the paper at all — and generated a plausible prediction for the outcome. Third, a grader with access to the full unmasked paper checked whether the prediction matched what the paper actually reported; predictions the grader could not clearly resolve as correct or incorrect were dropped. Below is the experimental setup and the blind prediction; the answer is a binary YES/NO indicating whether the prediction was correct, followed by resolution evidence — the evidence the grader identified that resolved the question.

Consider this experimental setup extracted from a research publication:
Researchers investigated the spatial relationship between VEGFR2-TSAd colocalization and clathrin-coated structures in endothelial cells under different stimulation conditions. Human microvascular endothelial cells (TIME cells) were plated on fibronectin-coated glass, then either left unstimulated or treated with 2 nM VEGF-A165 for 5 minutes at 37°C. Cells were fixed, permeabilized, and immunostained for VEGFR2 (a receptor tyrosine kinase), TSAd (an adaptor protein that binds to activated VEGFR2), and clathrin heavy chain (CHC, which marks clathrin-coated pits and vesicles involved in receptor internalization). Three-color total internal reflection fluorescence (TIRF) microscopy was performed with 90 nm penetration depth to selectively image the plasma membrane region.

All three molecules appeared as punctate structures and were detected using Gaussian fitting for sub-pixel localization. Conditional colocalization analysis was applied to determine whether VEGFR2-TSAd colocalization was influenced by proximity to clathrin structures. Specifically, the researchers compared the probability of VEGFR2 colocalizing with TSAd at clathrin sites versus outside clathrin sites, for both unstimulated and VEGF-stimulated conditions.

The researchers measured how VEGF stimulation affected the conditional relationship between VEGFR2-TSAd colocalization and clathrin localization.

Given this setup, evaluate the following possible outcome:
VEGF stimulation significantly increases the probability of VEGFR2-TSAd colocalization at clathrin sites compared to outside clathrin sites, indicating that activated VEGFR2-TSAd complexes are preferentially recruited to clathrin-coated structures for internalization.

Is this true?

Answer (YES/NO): NO